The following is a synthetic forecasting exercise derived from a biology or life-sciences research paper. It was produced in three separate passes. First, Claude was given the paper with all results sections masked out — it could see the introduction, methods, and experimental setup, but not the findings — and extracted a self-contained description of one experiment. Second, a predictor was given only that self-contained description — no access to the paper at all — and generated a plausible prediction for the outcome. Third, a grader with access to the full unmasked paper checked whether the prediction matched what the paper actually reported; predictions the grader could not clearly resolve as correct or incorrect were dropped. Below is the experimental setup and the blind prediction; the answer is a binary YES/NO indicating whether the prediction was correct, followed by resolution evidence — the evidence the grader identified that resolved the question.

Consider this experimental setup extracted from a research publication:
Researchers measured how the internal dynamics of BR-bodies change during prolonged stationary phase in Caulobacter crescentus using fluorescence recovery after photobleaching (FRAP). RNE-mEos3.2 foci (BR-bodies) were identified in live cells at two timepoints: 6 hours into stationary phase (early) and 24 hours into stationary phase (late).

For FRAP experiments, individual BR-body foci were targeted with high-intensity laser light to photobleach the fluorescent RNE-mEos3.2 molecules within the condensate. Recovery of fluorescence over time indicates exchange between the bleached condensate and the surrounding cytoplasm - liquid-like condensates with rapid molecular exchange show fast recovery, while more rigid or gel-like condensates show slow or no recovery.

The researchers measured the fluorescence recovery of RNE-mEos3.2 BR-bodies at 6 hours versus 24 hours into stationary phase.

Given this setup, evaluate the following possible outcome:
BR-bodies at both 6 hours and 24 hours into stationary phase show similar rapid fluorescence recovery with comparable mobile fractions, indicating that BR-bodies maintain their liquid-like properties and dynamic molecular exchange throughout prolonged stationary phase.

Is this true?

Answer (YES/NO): NO